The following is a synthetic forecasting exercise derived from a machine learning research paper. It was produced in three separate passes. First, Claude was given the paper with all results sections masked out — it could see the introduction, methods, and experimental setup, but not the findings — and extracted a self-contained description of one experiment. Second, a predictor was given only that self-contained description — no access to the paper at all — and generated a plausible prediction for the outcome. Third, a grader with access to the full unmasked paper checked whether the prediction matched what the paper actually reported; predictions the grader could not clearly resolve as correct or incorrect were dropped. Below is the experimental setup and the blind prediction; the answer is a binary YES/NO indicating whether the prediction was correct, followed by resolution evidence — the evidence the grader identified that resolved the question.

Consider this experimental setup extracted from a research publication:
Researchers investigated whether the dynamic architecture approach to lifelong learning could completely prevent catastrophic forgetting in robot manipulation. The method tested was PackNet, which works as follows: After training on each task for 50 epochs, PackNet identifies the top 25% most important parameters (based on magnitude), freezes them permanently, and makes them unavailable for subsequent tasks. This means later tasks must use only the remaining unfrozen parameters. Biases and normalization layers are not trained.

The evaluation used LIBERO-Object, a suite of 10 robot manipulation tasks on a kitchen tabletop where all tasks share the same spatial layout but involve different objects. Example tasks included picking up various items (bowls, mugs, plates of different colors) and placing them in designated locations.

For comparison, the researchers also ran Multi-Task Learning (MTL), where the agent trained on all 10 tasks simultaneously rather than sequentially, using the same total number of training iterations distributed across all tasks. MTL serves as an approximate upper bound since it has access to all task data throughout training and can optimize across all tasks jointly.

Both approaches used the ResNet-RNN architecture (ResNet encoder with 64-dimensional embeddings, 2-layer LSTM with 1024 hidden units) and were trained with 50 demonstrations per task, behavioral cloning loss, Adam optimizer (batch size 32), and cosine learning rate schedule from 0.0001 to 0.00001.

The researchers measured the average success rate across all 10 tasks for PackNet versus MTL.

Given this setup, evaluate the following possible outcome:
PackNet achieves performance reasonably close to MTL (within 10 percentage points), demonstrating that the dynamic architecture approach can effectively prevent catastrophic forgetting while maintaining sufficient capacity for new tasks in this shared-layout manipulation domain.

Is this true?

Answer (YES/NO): YES